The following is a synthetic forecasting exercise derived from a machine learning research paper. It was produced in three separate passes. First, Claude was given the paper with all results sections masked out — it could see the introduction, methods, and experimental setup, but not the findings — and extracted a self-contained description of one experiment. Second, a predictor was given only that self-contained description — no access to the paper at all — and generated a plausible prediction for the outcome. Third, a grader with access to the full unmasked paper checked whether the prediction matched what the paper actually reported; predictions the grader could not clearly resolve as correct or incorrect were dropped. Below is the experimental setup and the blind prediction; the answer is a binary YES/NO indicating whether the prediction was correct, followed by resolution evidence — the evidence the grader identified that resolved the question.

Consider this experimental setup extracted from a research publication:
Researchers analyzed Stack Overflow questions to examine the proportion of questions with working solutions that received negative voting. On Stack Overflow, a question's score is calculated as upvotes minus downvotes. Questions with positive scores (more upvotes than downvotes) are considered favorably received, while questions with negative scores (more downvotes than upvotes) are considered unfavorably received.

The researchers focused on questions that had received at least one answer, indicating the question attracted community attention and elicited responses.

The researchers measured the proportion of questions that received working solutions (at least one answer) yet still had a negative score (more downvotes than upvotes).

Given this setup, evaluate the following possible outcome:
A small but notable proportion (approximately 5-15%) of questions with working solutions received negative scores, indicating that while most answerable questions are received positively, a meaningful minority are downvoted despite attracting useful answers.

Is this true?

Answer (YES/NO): NO